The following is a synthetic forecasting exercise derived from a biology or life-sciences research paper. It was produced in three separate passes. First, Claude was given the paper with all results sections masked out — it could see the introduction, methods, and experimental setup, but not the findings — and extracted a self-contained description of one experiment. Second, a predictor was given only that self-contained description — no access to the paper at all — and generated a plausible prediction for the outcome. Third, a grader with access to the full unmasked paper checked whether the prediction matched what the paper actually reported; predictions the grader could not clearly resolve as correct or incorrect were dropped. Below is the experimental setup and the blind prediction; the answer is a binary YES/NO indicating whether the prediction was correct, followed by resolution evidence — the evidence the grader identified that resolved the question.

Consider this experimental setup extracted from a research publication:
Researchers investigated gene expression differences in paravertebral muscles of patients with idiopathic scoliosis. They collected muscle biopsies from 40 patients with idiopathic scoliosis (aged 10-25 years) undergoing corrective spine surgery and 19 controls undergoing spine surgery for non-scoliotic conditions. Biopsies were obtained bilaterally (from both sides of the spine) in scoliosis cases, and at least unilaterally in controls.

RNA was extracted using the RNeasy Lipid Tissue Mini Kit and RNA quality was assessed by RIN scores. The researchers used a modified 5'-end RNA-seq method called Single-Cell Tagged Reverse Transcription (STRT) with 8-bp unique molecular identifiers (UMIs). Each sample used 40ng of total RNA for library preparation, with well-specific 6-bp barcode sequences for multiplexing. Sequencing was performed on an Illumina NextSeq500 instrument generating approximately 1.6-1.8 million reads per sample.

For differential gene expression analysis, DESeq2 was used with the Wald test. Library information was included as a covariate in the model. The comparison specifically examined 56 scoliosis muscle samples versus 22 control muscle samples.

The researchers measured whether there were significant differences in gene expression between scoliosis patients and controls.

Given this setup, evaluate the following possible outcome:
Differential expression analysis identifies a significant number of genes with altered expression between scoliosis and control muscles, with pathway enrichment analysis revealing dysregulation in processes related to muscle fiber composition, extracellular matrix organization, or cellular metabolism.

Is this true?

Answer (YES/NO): NO